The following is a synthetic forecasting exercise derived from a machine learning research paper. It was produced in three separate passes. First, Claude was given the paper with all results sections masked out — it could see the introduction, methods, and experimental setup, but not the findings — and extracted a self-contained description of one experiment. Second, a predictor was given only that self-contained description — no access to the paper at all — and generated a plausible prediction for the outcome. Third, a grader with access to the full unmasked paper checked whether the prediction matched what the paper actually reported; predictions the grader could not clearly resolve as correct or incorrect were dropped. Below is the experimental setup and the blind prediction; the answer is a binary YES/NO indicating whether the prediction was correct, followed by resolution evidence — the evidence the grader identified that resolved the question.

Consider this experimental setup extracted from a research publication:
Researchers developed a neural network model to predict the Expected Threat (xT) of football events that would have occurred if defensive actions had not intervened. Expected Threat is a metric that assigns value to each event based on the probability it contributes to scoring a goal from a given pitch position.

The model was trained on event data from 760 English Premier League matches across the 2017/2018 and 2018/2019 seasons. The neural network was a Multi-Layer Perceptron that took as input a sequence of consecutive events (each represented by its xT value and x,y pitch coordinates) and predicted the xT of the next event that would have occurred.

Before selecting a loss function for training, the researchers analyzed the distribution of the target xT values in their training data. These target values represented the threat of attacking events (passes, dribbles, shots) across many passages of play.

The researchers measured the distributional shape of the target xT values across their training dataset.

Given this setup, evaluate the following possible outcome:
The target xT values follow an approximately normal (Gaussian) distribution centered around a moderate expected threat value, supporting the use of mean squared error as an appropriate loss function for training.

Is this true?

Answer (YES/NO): NO